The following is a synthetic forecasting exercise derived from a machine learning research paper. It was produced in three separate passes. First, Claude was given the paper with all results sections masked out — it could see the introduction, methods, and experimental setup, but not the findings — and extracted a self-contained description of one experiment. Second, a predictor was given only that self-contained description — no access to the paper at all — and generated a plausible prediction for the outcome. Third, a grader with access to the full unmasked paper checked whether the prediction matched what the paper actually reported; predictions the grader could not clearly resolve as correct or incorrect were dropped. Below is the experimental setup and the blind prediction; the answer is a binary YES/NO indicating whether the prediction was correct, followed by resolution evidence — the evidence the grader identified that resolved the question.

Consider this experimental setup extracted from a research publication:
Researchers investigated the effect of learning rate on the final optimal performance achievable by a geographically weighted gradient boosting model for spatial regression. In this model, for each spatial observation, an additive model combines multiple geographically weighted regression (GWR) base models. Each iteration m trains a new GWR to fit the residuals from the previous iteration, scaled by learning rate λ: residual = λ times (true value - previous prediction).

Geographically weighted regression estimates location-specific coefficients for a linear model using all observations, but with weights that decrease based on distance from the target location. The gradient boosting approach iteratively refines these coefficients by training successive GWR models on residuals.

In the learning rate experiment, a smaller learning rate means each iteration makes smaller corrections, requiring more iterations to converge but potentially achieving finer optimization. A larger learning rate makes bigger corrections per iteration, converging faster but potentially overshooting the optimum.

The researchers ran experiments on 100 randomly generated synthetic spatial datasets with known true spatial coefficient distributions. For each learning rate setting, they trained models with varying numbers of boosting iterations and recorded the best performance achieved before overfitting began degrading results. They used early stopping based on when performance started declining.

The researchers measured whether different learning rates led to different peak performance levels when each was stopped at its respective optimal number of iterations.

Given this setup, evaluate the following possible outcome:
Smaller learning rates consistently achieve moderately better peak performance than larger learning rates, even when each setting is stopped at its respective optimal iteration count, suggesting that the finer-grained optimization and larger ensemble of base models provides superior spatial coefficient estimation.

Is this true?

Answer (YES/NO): NO